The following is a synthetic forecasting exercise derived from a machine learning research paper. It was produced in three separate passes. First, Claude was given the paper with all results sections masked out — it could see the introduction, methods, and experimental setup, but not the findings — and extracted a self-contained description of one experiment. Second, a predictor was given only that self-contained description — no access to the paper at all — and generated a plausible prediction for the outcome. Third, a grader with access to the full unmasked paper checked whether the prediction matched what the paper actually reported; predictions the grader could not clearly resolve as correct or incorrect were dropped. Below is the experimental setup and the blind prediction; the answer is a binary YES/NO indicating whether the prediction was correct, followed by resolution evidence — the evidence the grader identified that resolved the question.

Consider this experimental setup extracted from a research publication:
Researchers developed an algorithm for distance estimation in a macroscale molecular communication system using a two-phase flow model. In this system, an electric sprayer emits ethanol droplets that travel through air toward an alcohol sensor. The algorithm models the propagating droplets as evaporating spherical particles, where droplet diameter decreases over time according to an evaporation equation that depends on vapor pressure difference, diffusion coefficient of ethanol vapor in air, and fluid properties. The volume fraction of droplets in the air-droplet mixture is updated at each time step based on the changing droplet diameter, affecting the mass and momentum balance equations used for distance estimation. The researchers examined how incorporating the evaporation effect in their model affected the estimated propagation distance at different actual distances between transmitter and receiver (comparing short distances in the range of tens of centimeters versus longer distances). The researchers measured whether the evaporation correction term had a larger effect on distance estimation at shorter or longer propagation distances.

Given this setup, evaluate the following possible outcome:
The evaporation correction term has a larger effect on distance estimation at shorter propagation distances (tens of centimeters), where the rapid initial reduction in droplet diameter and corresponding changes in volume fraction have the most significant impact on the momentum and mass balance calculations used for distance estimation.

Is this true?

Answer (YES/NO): NO